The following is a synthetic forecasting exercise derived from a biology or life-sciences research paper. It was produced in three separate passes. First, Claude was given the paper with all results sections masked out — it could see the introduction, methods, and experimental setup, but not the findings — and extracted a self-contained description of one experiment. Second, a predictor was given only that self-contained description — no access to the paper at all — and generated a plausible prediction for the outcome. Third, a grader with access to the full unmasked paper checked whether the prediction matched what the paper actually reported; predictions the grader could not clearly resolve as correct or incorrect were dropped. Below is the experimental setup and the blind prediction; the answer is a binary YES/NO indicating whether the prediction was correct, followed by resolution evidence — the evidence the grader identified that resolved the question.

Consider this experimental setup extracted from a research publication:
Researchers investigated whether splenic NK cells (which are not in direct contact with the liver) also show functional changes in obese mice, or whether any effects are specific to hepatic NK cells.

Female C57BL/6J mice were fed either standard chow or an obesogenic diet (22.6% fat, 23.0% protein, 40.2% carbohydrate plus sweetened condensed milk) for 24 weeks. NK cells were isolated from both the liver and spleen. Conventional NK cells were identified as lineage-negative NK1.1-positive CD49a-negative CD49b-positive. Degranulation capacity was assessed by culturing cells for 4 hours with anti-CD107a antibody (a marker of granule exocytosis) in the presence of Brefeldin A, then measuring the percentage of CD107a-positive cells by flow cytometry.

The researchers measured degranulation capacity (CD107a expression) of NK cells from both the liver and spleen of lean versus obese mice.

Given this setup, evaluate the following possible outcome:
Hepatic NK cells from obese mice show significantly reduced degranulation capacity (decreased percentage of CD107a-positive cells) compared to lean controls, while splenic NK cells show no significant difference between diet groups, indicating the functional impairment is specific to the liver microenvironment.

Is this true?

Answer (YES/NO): NO